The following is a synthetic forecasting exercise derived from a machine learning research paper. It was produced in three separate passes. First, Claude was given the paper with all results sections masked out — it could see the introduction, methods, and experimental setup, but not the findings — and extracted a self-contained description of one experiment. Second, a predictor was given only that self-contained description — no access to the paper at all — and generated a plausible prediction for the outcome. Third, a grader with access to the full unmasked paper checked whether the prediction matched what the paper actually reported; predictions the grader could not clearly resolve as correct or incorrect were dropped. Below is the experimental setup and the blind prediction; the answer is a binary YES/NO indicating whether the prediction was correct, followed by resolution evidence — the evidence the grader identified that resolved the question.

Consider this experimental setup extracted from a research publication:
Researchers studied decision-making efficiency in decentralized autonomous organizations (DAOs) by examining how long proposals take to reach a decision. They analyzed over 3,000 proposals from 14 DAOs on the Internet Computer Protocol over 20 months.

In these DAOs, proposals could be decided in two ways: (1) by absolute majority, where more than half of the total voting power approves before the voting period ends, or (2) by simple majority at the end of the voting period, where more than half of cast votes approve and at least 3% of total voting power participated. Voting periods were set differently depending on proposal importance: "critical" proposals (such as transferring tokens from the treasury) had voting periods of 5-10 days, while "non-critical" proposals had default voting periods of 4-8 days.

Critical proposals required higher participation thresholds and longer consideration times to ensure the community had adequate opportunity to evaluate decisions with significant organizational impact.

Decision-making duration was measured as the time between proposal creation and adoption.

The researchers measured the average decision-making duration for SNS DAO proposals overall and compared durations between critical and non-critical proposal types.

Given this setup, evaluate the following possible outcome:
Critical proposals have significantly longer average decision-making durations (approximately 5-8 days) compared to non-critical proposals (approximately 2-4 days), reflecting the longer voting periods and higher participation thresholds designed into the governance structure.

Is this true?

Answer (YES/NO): NO